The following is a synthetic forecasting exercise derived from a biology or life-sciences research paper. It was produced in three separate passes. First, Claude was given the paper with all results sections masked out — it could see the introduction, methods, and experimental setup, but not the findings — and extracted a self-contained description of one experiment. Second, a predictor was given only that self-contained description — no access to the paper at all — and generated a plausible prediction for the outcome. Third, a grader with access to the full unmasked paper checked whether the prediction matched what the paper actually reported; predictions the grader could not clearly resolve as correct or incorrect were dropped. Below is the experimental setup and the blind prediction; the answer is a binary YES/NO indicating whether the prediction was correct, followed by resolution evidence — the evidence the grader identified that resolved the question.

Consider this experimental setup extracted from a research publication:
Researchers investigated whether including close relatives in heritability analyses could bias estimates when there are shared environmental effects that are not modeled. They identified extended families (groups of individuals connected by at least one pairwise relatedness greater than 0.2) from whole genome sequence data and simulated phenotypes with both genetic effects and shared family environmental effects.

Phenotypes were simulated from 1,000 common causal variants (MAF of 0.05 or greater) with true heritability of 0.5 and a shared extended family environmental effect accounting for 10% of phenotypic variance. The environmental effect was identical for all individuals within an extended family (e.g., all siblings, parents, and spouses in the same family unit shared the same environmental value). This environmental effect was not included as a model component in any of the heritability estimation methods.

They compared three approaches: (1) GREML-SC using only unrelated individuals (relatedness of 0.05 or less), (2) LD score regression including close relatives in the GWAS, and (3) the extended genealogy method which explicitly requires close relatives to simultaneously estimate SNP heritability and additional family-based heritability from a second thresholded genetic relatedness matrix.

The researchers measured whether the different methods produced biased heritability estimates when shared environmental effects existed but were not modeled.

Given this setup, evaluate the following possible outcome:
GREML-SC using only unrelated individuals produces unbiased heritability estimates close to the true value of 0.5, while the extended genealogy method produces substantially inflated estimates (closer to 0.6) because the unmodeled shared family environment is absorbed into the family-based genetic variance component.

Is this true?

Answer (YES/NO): YES